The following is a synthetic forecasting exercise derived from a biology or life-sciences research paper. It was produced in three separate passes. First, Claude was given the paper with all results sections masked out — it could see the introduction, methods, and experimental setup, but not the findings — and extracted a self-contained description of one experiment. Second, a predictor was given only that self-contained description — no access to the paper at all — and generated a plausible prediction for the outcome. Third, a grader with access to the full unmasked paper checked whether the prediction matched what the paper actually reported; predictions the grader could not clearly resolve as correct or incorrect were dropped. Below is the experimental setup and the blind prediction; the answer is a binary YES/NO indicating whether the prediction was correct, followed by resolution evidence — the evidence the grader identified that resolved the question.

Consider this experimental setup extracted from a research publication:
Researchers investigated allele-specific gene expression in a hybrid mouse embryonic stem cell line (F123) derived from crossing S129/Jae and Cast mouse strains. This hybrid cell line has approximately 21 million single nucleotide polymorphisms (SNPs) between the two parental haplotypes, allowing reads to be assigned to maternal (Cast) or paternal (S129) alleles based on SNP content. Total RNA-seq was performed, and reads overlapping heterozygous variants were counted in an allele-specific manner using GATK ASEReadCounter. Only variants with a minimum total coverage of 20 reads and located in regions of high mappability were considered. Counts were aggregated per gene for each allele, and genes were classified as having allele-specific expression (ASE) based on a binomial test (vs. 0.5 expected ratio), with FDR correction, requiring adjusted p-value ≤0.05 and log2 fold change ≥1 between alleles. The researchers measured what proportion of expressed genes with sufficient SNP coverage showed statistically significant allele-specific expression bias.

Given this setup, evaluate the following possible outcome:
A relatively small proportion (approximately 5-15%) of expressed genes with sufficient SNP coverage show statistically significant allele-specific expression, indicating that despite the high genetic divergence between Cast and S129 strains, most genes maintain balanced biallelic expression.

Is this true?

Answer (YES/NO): YES